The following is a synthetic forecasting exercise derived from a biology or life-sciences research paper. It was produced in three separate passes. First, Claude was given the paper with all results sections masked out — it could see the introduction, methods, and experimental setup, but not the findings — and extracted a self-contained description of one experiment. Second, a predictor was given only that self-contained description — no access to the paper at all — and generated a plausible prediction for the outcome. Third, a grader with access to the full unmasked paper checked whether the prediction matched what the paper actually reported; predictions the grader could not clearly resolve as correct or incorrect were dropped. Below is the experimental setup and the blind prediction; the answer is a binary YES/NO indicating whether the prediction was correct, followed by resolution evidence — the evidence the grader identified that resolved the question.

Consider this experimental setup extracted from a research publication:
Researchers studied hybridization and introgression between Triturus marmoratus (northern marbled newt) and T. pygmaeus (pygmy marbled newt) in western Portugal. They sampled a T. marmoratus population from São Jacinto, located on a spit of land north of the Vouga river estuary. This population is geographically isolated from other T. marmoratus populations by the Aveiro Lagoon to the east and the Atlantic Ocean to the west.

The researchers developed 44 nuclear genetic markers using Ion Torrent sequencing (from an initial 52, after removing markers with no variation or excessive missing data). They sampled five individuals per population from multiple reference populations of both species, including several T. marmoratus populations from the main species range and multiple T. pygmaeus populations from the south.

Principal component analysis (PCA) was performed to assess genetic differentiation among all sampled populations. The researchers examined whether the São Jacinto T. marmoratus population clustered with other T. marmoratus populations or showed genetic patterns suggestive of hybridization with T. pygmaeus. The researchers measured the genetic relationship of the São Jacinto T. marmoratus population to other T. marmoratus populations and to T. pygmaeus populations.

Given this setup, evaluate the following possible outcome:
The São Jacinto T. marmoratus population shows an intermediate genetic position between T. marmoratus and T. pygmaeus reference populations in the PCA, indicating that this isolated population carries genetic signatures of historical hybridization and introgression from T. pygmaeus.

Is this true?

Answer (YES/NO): YES